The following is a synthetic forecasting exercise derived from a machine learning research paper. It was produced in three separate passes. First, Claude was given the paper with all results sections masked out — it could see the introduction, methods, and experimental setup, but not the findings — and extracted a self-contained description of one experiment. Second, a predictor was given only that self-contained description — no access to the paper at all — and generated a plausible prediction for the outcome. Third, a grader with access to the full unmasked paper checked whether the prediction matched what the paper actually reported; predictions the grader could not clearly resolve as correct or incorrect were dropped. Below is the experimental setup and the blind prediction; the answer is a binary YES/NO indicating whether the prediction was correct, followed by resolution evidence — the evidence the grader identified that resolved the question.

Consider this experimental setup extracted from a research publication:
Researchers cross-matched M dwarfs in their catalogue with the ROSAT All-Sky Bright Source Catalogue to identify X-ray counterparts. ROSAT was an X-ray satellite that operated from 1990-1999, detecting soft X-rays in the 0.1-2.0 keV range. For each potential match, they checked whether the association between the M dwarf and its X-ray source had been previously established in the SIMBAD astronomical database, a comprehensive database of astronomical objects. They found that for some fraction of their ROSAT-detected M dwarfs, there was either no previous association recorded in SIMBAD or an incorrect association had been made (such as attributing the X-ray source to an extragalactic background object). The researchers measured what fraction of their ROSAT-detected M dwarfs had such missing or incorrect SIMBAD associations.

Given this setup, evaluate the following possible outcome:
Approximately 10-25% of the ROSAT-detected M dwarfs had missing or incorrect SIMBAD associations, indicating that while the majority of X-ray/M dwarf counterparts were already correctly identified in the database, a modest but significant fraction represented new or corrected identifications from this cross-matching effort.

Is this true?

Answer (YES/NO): NO